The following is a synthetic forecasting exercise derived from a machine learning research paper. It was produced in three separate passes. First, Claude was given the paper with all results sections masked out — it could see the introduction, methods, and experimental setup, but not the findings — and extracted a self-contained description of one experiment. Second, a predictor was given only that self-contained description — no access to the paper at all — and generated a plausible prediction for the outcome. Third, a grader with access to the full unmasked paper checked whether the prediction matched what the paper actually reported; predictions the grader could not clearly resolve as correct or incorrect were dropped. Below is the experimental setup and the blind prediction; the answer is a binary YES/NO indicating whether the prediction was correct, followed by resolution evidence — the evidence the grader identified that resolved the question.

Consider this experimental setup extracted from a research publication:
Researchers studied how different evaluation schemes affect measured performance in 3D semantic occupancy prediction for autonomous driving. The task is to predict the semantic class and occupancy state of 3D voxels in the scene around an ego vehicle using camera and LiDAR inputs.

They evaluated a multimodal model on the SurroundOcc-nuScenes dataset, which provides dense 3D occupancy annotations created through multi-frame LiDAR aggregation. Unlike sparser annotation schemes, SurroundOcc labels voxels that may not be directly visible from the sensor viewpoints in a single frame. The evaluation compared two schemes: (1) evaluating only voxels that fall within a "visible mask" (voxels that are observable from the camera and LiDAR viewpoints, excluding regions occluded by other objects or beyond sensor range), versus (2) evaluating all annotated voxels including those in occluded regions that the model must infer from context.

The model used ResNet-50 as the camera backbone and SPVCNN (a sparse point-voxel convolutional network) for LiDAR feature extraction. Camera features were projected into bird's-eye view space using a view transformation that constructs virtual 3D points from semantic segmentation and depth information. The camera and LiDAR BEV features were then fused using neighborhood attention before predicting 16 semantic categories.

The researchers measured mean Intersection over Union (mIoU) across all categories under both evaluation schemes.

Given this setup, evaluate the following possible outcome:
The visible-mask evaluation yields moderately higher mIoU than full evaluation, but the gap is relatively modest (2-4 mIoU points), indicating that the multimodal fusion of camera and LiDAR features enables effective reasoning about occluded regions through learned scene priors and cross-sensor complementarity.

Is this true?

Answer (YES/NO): NO